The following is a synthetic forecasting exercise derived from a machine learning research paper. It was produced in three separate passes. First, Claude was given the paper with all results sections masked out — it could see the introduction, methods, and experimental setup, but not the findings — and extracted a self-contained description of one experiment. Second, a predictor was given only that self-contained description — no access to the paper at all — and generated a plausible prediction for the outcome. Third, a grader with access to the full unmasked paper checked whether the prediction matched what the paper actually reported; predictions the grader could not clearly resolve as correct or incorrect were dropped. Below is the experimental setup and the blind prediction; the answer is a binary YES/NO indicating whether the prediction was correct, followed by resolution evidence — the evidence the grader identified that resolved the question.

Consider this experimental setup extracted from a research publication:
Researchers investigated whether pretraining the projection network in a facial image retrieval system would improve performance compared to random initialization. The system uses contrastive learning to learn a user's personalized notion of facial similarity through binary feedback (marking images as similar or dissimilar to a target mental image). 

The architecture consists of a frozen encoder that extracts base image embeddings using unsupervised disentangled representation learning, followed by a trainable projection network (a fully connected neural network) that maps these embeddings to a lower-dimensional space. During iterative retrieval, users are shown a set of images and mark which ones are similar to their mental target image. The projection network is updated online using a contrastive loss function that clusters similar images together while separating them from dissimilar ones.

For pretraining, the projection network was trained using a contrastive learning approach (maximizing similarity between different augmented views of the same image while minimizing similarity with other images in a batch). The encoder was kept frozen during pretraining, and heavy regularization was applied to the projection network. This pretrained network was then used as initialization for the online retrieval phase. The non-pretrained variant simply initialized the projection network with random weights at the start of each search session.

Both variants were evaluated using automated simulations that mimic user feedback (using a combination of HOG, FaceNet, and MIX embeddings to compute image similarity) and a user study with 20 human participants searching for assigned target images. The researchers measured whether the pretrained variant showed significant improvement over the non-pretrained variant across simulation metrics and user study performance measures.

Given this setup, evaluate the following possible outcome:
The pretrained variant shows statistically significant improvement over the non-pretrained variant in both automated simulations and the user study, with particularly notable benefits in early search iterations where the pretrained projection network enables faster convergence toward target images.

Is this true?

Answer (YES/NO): NO